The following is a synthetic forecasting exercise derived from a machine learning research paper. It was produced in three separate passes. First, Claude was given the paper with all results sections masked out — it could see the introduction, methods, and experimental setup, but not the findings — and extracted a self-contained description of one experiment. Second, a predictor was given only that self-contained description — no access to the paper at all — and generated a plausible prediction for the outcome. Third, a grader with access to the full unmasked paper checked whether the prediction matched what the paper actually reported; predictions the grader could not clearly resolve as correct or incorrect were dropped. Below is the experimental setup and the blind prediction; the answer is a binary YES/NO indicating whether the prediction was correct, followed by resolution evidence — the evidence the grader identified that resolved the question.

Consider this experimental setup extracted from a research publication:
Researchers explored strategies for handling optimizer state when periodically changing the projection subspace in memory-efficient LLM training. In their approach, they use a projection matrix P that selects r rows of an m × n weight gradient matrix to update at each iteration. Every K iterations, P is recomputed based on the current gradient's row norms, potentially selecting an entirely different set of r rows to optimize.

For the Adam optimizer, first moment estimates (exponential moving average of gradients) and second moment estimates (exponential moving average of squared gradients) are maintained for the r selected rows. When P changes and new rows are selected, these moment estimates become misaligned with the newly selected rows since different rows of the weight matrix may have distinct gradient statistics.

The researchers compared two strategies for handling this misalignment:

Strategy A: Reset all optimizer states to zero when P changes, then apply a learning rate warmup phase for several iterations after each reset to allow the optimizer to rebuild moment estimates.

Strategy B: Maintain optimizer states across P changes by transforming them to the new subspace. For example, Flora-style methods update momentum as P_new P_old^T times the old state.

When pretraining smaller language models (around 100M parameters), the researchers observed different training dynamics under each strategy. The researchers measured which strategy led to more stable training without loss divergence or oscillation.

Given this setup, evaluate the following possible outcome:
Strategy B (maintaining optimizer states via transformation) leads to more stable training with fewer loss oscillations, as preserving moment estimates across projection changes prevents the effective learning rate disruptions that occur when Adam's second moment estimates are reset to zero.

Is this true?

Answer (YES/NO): NO